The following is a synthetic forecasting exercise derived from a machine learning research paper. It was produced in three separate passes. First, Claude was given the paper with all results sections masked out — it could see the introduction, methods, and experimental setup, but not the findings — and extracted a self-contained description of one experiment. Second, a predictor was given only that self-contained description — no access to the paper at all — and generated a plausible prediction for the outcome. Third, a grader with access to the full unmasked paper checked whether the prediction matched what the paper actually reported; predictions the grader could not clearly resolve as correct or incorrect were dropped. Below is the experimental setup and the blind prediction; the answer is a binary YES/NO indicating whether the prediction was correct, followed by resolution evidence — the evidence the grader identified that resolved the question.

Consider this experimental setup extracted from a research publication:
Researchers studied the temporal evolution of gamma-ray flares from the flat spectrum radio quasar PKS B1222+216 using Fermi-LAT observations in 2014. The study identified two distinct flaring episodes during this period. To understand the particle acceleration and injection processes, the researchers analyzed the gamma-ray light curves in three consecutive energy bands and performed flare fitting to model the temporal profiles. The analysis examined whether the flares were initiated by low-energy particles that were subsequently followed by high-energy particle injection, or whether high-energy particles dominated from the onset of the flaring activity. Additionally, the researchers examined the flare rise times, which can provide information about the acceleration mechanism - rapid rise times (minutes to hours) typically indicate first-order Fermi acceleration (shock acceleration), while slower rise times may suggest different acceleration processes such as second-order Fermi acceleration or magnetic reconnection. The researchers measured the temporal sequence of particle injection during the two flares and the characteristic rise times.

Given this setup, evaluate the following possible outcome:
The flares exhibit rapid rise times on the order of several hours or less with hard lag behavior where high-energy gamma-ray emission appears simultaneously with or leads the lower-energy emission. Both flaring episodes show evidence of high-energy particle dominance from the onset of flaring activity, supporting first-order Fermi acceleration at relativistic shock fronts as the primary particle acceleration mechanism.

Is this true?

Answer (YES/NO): NO